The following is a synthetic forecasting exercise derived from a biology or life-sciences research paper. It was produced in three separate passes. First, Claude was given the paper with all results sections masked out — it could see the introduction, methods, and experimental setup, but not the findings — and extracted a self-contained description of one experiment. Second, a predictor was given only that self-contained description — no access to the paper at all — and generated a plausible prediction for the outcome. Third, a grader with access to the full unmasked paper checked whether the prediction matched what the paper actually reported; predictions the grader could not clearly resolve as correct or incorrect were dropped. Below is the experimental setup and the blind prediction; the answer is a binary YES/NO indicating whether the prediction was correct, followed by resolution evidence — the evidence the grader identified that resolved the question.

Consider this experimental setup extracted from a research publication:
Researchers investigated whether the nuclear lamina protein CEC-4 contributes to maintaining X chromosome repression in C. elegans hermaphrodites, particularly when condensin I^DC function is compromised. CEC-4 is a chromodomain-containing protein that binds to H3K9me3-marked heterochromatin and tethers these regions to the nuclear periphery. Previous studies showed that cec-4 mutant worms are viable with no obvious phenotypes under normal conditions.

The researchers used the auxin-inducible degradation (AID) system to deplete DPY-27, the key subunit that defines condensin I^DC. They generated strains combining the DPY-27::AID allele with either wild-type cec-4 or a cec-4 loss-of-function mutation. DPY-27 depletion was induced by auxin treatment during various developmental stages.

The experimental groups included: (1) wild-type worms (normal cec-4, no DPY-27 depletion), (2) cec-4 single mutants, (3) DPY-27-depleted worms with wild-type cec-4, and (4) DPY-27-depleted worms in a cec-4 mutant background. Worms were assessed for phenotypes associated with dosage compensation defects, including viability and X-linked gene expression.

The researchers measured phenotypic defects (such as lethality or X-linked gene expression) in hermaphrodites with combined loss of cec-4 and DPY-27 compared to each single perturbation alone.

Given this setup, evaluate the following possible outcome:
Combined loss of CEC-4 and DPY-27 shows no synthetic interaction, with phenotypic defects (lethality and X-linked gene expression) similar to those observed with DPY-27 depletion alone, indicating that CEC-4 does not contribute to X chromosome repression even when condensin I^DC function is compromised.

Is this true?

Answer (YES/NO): NO